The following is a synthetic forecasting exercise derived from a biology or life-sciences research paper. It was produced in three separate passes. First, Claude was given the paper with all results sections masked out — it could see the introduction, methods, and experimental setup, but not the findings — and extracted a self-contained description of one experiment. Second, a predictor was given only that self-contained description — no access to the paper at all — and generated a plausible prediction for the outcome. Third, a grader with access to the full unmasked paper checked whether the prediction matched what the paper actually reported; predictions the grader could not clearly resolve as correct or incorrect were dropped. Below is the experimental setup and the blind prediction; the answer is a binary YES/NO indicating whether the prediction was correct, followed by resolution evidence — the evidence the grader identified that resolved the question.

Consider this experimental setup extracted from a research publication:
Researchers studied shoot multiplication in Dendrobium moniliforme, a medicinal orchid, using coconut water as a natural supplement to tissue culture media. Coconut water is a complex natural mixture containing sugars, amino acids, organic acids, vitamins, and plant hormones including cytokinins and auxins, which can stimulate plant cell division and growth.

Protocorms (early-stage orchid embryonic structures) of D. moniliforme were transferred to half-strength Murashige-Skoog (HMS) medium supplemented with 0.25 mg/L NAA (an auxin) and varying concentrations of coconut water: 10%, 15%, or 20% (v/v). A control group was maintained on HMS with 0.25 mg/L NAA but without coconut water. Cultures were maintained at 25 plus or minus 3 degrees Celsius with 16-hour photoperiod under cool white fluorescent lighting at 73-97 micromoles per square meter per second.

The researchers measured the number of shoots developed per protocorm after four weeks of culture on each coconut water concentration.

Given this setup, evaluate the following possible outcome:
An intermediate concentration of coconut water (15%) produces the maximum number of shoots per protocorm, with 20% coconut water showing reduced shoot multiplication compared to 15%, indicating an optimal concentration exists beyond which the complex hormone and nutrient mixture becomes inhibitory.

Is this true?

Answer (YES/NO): NO